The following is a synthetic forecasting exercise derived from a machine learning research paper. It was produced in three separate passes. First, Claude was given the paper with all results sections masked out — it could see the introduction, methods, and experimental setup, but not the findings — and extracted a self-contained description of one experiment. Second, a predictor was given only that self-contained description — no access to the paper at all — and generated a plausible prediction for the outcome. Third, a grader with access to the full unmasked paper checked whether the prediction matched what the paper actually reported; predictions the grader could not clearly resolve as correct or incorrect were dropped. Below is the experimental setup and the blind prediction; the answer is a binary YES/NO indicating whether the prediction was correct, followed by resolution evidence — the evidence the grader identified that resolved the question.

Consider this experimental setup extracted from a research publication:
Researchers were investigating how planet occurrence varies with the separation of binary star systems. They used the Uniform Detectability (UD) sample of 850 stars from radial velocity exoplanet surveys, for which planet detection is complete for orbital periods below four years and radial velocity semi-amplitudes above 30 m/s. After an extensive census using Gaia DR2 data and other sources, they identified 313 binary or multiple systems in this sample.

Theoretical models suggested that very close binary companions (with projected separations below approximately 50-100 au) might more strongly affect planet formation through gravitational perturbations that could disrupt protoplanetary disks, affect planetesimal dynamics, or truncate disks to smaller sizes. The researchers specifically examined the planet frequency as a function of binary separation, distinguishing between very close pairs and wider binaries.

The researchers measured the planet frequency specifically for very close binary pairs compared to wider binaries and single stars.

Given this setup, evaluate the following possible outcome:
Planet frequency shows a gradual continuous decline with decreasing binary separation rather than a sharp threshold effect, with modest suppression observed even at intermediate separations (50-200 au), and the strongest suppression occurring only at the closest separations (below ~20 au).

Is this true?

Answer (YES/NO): NO